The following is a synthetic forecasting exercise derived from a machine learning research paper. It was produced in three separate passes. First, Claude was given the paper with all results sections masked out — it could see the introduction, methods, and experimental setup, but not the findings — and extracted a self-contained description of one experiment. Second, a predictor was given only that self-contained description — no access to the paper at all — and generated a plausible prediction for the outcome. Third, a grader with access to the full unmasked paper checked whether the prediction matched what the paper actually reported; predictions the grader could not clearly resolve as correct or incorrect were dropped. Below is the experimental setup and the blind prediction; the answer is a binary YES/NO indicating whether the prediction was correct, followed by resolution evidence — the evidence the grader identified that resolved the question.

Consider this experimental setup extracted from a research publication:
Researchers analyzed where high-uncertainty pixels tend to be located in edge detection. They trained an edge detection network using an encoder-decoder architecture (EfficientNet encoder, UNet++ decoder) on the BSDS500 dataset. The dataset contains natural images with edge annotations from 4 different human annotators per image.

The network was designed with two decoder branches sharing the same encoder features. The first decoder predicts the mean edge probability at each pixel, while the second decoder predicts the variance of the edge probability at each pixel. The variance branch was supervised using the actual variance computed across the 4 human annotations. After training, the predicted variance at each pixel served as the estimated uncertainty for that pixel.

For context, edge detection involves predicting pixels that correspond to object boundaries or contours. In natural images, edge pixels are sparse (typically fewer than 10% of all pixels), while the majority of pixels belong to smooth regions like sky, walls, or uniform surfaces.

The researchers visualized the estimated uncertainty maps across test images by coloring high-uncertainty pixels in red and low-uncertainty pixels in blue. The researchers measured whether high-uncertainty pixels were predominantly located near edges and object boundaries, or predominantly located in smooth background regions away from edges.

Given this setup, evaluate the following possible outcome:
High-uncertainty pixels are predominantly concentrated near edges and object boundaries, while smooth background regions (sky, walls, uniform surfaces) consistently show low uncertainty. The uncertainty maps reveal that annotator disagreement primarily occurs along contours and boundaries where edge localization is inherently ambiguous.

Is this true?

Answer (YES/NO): YES